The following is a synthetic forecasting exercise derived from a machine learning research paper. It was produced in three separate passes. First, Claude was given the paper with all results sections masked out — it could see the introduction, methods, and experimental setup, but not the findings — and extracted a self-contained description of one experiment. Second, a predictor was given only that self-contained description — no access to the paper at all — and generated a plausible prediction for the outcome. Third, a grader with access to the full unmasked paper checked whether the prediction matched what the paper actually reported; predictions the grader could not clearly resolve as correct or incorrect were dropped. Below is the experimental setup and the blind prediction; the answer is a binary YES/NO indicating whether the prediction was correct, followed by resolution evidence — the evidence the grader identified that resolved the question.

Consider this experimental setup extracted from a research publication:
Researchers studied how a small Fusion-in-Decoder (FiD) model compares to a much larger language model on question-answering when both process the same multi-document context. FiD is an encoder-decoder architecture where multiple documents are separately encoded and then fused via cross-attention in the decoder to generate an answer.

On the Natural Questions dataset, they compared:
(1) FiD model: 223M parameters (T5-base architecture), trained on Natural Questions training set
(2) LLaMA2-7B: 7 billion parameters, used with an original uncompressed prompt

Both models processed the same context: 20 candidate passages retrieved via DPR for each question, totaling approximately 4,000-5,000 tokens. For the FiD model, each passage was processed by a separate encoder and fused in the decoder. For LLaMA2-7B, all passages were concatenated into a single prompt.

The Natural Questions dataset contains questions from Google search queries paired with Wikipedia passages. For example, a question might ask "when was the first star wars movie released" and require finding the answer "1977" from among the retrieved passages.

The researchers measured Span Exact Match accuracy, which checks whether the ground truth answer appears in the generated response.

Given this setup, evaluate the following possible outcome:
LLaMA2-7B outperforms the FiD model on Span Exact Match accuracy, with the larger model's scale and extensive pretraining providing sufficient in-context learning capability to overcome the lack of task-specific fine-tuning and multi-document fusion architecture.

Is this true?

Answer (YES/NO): YES